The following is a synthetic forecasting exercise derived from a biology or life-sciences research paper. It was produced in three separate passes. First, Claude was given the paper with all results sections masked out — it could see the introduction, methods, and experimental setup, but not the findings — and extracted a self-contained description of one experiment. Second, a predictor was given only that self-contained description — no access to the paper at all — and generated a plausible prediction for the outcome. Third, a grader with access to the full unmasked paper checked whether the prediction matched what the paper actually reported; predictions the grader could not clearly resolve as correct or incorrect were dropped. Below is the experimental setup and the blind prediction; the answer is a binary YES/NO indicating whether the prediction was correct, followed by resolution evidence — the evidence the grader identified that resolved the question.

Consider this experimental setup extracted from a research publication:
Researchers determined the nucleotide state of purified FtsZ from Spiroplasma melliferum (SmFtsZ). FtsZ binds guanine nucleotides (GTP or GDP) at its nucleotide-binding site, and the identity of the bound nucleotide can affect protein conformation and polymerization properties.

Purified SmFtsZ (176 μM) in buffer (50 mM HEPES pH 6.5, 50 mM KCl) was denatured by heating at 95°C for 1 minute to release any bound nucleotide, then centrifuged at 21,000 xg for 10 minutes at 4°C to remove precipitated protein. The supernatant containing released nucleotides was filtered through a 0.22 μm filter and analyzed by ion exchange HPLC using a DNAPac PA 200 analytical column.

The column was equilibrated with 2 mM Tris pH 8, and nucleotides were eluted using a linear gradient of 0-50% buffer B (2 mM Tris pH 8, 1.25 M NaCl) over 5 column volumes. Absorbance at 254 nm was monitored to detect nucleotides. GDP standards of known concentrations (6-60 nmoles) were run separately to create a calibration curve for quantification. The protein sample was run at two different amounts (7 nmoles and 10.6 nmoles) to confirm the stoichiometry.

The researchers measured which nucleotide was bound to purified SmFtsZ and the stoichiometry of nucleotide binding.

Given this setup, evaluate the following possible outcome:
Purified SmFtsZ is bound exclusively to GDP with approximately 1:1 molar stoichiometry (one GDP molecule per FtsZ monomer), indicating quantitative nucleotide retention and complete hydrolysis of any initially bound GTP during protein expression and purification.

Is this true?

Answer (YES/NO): YES